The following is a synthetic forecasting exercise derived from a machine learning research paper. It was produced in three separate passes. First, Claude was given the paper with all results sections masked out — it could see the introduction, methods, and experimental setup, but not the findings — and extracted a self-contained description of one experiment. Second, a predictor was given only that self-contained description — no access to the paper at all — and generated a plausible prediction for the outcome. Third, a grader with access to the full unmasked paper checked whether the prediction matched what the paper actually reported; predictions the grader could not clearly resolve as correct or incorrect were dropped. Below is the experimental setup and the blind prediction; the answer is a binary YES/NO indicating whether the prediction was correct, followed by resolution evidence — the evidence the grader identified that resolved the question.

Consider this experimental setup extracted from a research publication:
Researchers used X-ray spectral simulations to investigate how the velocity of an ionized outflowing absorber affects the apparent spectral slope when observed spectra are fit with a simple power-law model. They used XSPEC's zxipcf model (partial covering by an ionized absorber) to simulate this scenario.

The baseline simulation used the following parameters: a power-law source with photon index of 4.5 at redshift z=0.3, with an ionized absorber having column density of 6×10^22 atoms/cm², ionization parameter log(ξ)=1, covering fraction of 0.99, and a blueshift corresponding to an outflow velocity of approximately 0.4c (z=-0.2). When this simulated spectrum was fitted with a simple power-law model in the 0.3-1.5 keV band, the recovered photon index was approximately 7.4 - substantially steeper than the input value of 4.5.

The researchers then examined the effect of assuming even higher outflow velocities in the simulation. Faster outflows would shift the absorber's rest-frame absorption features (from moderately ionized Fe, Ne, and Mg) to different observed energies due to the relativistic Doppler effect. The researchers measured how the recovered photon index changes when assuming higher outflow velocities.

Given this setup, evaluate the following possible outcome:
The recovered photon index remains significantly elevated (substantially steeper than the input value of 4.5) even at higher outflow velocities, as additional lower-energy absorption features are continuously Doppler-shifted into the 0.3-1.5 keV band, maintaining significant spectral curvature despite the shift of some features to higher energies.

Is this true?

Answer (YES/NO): NO